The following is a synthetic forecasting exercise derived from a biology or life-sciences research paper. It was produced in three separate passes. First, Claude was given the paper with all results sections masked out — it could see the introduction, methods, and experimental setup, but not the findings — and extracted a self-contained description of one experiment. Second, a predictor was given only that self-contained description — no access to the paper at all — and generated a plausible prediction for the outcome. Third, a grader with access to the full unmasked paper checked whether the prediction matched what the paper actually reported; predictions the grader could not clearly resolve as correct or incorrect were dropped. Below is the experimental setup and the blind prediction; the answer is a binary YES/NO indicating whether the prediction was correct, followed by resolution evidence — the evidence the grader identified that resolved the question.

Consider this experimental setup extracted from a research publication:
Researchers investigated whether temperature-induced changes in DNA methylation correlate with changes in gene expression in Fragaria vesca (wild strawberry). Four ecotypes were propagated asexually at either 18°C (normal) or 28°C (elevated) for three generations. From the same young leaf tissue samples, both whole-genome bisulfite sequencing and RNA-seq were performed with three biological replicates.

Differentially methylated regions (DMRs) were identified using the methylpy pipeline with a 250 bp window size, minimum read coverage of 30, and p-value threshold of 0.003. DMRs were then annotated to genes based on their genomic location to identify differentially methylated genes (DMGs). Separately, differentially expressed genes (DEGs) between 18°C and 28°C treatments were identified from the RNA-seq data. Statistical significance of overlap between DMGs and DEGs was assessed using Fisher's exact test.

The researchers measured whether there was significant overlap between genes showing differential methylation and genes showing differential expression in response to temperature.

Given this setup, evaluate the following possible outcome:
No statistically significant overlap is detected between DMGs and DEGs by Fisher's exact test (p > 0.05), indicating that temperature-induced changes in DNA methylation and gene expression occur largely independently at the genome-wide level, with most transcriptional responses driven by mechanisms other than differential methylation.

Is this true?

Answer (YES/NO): NO